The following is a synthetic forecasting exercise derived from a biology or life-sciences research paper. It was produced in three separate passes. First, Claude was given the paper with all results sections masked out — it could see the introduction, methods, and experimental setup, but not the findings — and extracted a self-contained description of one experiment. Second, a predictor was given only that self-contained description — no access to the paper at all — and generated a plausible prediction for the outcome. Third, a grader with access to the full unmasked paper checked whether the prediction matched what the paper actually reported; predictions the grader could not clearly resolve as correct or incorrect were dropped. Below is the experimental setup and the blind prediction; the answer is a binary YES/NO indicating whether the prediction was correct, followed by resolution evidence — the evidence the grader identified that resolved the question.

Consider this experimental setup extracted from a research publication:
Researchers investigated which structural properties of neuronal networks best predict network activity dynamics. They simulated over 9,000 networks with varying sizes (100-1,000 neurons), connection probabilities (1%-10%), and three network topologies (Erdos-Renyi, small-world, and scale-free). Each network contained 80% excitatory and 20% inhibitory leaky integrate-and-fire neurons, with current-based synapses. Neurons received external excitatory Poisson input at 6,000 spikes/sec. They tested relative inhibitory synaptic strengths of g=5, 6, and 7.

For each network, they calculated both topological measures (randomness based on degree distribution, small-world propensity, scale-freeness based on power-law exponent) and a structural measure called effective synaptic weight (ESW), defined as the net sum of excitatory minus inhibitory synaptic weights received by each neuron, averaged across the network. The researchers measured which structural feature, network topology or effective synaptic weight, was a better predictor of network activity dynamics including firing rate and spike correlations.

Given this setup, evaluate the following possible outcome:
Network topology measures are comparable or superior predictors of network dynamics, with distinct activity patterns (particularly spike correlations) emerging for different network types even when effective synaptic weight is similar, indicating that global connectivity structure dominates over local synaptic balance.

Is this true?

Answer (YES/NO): NO